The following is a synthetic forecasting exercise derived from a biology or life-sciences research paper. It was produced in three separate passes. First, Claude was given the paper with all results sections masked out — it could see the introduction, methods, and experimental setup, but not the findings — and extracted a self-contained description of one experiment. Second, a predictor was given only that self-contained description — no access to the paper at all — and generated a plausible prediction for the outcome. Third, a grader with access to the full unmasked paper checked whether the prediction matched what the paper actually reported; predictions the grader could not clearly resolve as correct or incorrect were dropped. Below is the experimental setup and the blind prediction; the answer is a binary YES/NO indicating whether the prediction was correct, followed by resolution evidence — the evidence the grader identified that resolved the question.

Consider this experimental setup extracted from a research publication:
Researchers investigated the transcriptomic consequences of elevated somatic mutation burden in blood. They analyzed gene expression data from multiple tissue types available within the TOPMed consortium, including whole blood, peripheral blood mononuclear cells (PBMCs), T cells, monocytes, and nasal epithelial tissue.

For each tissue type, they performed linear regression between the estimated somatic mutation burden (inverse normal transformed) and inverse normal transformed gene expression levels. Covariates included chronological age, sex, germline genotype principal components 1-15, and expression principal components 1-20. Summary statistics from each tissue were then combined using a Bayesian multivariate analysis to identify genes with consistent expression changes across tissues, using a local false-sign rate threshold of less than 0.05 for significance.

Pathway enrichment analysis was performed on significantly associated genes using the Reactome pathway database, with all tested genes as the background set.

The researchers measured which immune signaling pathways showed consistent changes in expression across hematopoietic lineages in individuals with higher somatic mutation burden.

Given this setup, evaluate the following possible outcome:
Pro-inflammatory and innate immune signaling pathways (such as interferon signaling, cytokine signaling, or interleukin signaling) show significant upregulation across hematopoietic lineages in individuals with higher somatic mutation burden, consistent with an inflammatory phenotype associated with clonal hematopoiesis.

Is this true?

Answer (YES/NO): NO